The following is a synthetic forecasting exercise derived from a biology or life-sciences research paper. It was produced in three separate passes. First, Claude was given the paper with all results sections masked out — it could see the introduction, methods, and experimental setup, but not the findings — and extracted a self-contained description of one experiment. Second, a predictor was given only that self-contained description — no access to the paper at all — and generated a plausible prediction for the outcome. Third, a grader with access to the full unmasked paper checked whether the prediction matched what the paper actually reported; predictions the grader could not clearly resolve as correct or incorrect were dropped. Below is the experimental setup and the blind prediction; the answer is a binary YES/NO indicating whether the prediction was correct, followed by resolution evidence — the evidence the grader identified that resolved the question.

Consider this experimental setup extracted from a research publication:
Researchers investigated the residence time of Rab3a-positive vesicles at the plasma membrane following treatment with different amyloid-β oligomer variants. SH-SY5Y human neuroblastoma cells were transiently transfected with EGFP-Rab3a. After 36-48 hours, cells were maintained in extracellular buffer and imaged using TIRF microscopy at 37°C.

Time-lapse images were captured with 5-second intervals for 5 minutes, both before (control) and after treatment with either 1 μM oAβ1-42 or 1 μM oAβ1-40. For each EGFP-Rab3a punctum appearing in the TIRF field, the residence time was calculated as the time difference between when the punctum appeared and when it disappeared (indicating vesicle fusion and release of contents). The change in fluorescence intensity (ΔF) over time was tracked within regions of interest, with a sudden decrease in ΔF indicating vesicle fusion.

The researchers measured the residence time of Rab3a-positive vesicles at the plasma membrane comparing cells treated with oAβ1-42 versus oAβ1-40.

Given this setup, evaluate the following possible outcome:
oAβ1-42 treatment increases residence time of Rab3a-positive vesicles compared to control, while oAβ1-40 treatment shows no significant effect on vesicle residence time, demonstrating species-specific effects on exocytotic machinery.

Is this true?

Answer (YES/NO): NO